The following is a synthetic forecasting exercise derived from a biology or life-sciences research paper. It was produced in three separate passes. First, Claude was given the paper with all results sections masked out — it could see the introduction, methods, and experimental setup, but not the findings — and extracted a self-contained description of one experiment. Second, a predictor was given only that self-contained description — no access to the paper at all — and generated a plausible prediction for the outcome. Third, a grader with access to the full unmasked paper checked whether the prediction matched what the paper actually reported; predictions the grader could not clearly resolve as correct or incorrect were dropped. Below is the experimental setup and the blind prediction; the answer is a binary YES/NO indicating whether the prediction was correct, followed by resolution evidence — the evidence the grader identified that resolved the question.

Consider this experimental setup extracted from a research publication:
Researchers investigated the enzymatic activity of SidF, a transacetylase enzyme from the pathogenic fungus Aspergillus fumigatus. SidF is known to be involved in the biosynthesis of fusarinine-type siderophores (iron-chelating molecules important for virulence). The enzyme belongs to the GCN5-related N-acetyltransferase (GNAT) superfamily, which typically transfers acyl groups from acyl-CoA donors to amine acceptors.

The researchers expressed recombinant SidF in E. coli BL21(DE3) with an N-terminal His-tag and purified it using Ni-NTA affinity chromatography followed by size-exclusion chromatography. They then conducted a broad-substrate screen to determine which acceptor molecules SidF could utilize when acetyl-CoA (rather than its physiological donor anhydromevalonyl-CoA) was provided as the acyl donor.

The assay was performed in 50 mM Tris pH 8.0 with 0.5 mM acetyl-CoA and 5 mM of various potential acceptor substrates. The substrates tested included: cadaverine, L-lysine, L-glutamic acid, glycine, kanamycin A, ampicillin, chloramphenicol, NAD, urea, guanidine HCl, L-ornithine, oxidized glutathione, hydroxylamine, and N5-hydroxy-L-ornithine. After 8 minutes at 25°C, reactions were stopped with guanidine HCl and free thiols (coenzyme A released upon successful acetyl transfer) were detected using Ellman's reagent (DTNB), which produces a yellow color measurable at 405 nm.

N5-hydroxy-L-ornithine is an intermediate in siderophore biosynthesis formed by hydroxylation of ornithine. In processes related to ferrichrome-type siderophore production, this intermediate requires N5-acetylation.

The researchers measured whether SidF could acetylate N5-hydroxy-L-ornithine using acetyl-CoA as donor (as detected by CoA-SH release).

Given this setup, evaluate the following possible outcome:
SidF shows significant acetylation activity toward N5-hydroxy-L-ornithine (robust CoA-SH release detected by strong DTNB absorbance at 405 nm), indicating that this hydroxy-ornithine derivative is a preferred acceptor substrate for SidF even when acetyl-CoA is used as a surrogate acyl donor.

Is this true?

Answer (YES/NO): YES